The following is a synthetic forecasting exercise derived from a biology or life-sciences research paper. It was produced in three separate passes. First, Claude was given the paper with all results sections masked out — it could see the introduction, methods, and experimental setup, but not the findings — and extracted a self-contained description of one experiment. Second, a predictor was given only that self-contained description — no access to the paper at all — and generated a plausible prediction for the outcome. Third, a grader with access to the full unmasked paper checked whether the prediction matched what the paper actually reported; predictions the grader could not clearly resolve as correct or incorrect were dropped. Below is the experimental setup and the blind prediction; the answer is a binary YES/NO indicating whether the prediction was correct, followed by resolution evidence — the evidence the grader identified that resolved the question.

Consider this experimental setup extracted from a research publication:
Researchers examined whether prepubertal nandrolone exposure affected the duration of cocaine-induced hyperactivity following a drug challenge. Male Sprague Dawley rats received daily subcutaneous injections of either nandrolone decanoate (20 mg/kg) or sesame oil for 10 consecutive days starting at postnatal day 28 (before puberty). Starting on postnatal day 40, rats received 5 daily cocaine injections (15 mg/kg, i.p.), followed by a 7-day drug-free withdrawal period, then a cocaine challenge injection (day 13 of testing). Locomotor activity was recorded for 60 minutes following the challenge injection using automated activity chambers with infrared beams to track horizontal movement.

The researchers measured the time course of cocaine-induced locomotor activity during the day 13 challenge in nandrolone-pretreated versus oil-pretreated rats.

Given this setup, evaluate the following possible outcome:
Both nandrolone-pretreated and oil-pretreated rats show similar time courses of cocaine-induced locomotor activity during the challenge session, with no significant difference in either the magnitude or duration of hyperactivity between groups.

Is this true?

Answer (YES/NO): NO